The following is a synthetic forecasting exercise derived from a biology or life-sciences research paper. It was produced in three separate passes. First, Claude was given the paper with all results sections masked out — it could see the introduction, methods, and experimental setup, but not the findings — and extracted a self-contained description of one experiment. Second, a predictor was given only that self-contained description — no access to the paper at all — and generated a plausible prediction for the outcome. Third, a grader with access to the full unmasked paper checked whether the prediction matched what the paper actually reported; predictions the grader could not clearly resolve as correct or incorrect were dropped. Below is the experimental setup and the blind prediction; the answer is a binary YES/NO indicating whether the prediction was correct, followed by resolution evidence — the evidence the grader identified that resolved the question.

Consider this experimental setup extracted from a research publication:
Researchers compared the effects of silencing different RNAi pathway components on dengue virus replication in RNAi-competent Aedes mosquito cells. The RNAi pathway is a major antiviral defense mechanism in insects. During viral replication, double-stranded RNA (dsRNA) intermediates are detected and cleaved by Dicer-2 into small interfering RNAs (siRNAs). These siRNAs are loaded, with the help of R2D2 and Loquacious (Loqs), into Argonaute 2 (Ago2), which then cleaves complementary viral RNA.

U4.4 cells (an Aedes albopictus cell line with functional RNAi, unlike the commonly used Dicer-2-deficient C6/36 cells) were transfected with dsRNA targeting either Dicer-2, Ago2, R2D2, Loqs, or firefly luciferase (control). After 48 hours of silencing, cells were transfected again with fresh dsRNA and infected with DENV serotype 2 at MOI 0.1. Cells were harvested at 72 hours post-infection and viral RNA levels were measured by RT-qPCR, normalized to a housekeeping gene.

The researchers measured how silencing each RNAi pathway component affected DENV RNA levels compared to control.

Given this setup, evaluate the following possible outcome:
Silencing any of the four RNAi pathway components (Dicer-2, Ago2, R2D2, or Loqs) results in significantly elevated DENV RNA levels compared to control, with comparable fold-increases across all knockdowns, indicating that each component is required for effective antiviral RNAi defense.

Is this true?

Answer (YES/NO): NO